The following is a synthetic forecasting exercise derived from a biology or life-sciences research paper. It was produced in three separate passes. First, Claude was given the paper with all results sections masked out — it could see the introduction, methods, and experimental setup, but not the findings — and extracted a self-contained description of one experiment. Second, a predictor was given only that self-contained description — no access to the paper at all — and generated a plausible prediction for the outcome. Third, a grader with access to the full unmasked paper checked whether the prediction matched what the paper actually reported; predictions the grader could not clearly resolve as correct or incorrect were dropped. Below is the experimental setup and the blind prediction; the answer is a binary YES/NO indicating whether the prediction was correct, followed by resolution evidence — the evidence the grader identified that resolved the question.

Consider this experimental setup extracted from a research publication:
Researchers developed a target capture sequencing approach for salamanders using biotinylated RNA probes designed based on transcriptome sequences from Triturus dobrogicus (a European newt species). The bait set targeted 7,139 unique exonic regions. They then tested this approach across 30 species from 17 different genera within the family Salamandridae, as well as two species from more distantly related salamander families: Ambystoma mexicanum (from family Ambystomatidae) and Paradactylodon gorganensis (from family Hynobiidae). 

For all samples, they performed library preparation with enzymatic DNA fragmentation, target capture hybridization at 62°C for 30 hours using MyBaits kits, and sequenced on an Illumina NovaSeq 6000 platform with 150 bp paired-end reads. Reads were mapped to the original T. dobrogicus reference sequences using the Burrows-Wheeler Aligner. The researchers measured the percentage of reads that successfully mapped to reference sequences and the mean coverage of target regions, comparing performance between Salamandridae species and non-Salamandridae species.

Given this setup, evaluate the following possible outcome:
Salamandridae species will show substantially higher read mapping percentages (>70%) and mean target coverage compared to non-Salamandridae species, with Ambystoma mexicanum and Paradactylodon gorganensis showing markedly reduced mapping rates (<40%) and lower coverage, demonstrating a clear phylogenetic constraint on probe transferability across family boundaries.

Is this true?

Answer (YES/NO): NO